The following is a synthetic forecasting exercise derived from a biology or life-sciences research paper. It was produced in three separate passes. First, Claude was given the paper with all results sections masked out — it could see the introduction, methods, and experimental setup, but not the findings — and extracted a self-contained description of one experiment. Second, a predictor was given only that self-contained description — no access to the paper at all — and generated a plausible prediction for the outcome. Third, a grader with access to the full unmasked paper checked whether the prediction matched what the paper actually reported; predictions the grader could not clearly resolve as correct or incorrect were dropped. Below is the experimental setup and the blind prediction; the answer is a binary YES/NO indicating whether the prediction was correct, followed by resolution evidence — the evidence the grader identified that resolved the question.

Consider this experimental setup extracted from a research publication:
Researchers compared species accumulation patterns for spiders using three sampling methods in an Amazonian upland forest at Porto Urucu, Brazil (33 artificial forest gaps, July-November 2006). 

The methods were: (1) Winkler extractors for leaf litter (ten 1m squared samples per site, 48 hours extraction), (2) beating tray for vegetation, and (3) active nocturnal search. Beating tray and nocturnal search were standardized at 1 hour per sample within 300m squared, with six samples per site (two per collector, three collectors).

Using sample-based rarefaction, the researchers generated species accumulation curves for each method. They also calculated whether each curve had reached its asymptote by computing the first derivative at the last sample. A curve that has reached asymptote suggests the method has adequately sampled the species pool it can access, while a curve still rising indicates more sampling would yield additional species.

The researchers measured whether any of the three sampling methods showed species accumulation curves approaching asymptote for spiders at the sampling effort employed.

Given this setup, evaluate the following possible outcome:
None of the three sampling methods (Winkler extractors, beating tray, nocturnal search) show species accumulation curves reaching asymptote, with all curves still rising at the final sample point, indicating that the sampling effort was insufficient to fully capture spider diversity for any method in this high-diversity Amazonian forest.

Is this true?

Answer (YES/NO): YES